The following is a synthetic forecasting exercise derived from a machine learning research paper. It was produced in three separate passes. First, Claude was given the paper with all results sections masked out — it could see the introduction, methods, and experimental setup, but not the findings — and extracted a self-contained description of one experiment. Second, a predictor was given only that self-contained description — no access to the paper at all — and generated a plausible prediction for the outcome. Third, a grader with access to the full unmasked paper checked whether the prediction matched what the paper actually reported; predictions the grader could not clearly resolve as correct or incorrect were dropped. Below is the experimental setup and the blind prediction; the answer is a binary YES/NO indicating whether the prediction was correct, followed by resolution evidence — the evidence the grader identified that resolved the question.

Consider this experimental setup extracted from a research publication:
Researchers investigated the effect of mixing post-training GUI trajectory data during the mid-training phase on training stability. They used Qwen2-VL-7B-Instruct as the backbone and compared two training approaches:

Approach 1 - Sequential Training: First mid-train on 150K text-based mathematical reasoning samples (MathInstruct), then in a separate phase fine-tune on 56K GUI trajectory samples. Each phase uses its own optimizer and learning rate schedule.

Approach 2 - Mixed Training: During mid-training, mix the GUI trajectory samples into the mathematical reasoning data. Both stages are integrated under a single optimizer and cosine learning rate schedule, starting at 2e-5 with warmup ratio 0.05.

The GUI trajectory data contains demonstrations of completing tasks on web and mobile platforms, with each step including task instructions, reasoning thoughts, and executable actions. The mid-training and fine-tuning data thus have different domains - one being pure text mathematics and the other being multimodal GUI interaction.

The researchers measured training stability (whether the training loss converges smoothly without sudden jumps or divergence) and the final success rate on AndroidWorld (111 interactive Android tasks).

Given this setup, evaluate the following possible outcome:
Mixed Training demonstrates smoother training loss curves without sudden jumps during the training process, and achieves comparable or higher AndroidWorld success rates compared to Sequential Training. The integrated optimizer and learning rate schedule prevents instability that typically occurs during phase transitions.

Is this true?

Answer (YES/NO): YES